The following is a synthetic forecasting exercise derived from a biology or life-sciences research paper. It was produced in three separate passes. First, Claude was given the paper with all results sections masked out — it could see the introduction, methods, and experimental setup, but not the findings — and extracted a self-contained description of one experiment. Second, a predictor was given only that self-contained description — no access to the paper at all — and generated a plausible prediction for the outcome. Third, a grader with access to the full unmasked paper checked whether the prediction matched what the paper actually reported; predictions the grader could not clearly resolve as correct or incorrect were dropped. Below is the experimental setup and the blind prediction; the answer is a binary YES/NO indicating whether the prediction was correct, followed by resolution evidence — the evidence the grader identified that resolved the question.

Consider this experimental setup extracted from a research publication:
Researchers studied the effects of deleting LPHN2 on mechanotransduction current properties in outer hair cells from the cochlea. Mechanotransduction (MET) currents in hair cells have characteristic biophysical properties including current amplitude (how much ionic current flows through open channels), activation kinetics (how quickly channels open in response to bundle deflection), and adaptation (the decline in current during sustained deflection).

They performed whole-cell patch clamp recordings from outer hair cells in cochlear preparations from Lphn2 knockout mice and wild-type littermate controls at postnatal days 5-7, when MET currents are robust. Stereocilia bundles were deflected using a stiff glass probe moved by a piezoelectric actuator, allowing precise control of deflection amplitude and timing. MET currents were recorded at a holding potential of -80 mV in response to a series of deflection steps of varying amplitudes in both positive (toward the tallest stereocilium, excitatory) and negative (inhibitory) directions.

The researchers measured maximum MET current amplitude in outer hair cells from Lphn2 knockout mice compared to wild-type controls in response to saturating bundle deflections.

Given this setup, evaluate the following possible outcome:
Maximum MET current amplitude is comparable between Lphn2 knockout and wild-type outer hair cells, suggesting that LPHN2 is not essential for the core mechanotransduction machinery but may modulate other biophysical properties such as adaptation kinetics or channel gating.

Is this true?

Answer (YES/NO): NO